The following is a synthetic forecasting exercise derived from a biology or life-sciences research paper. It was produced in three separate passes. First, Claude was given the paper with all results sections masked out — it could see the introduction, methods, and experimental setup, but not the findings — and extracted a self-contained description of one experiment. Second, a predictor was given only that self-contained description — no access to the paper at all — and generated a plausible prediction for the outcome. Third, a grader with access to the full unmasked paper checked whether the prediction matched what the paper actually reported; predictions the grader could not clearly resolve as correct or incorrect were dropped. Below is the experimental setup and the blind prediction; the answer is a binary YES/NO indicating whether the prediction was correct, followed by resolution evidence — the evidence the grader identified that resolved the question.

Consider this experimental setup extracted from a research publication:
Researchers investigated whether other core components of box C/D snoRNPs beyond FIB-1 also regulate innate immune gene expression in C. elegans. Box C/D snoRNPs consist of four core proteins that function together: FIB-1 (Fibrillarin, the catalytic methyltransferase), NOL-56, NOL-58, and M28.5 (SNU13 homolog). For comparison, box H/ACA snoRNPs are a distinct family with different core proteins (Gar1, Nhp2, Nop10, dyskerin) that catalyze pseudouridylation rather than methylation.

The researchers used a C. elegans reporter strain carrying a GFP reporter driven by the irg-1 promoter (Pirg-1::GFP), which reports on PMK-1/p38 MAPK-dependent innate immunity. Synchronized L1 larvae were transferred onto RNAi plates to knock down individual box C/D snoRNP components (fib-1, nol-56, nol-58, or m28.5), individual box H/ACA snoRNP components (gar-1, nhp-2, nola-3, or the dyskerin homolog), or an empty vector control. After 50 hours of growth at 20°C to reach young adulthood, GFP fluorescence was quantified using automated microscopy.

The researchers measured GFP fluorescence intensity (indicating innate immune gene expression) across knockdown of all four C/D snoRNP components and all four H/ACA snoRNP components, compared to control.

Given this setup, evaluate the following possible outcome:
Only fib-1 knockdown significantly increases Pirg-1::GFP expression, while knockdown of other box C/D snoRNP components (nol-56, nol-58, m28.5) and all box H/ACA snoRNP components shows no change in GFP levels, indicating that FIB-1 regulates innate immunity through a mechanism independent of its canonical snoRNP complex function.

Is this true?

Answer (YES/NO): NO